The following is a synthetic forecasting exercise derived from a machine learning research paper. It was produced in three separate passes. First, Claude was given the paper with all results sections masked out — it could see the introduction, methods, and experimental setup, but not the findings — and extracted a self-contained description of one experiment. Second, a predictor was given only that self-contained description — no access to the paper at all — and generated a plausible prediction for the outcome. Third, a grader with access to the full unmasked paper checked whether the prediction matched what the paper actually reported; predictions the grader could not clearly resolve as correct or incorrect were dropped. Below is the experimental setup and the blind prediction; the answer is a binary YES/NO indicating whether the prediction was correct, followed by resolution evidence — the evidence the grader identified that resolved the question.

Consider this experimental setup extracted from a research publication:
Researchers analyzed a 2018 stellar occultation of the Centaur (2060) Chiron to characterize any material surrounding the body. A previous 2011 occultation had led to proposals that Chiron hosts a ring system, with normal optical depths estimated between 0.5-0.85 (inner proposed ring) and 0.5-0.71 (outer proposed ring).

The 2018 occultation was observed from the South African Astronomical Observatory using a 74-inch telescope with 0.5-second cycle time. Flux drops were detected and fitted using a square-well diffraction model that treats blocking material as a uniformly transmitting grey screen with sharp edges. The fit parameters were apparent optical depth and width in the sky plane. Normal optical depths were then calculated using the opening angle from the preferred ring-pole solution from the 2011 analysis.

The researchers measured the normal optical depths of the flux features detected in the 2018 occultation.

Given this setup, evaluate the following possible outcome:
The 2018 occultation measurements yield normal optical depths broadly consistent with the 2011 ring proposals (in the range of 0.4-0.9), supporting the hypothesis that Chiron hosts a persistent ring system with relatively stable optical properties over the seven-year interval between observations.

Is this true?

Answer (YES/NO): NO